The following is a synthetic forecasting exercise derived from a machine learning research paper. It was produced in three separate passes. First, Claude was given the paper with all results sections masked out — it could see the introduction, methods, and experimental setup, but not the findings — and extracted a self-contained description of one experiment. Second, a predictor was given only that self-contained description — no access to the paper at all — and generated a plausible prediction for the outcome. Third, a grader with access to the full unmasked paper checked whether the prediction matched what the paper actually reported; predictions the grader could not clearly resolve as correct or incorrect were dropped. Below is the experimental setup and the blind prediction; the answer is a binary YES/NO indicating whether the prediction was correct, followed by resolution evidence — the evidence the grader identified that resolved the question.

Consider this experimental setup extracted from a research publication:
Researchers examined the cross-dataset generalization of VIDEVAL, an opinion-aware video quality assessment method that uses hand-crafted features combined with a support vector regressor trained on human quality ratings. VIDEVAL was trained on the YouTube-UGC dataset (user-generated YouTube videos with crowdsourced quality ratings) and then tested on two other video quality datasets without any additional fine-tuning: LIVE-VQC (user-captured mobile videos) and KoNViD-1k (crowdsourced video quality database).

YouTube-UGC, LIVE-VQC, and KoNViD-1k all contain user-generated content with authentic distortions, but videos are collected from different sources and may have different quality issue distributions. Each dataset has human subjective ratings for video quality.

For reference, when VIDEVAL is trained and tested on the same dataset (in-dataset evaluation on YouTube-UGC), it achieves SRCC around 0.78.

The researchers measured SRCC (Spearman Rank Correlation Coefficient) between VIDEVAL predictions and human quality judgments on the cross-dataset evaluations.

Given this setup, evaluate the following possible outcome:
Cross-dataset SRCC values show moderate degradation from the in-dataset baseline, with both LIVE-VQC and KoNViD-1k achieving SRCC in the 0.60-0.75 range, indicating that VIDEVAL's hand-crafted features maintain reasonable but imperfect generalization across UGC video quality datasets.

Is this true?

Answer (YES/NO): NO